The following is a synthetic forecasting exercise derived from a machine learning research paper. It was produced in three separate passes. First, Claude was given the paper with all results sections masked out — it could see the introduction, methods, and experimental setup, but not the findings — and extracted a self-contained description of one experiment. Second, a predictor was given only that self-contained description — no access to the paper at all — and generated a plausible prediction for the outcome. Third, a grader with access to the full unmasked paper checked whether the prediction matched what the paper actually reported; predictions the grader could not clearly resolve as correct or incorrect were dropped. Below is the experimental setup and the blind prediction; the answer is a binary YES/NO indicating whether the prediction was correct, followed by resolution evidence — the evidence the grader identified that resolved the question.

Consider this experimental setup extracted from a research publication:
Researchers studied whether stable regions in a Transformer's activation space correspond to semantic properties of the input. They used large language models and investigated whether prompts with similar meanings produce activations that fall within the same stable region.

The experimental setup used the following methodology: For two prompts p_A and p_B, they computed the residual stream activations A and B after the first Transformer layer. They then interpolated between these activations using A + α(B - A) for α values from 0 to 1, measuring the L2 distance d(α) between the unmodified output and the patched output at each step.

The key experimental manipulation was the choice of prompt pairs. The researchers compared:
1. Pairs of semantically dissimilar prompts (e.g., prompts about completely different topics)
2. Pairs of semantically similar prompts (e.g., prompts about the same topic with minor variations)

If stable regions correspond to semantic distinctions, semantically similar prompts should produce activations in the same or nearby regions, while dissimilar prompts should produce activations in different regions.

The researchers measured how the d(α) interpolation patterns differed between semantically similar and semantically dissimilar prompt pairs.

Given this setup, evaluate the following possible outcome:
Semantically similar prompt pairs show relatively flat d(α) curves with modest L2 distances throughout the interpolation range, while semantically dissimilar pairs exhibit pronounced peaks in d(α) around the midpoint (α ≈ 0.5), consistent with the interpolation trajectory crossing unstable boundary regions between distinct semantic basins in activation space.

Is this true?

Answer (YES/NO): NO